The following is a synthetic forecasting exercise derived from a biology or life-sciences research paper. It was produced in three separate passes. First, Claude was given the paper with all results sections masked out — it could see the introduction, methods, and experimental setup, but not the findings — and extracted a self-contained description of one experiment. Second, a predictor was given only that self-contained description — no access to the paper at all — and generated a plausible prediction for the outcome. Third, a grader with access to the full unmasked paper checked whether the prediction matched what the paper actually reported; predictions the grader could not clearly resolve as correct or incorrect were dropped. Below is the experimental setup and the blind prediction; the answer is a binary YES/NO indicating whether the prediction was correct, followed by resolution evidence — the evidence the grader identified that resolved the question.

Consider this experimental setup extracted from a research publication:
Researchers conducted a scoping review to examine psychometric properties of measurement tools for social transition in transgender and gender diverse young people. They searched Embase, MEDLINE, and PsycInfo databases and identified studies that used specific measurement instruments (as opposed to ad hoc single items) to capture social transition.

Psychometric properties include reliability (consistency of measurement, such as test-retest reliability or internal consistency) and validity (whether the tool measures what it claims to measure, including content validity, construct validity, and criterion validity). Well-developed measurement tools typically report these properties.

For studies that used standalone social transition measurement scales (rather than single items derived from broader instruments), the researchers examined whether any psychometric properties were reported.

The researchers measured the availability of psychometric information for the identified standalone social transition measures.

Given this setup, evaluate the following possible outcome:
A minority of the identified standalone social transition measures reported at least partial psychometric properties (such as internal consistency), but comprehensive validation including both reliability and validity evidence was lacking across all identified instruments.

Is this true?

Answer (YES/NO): NO